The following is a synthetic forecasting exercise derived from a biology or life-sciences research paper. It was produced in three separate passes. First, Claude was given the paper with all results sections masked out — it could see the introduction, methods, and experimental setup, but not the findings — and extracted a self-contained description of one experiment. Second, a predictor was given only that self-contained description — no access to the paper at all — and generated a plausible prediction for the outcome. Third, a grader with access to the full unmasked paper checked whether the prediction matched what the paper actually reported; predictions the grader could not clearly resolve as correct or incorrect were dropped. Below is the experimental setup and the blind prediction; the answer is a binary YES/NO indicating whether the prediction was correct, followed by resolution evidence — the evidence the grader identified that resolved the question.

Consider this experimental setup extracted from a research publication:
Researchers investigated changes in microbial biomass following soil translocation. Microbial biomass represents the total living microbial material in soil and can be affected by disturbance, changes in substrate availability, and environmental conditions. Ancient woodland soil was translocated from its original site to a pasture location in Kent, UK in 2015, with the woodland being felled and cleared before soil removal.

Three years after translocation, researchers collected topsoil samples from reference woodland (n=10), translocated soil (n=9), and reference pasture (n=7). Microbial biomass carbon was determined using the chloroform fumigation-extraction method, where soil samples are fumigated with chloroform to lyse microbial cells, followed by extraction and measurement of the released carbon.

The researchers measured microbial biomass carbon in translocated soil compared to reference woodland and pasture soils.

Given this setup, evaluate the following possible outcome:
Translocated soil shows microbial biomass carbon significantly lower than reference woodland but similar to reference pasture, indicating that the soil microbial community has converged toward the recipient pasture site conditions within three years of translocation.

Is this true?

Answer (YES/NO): NO